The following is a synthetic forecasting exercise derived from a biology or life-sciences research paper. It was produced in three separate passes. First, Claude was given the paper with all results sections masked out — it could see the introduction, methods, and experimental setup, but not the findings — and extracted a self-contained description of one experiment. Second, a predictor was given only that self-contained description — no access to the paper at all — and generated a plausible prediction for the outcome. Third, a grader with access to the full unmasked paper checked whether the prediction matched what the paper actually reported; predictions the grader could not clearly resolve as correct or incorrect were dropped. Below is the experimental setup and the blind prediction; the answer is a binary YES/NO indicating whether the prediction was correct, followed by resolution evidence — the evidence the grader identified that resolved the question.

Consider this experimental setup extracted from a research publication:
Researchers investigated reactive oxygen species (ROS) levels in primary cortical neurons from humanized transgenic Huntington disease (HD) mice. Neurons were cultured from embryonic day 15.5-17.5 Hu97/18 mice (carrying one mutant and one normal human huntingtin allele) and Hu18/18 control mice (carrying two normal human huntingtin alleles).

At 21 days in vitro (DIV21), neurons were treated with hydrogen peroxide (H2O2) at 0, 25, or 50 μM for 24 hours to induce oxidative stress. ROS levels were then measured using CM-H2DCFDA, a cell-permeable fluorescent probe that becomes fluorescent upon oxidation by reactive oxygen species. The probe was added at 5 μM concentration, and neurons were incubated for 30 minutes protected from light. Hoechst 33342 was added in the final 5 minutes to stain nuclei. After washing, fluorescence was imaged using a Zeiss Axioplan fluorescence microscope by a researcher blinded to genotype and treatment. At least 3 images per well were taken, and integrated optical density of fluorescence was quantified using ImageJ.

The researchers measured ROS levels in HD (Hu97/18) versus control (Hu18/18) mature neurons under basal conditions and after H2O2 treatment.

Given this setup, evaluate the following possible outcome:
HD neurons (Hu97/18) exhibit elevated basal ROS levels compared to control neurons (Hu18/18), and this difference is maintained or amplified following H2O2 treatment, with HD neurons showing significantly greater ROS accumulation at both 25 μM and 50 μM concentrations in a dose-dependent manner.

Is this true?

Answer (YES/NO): NO